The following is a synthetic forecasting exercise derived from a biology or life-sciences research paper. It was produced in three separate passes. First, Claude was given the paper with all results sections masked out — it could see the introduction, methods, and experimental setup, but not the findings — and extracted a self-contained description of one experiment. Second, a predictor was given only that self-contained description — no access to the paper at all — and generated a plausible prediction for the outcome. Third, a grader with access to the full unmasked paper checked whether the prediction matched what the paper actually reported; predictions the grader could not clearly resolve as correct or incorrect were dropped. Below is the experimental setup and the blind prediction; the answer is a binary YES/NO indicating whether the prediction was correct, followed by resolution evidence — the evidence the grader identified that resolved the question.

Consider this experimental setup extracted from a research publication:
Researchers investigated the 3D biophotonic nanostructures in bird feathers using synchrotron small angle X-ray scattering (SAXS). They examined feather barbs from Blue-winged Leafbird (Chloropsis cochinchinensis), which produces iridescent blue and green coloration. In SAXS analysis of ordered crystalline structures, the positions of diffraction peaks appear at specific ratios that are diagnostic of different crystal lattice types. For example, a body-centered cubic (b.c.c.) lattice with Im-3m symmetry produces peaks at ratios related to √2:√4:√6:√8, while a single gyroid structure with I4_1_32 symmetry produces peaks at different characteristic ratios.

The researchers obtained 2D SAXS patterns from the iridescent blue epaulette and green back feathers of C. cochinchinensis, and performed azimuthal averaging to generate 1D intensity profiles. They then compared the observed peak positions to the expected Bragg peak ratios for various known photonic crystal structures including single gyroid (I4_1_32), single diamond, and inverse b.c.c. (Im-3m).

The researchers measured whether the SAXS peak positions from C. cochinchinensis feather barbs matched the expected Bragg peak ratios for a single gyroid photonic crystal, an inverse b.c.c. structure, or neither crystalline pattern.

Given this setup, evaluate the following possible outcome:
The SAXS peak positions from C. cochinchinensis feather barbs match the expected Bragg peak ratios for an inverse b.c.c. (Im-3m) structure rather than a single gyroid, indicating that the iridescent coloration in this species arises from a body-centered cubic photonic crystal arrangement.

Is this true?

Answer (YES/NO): NO